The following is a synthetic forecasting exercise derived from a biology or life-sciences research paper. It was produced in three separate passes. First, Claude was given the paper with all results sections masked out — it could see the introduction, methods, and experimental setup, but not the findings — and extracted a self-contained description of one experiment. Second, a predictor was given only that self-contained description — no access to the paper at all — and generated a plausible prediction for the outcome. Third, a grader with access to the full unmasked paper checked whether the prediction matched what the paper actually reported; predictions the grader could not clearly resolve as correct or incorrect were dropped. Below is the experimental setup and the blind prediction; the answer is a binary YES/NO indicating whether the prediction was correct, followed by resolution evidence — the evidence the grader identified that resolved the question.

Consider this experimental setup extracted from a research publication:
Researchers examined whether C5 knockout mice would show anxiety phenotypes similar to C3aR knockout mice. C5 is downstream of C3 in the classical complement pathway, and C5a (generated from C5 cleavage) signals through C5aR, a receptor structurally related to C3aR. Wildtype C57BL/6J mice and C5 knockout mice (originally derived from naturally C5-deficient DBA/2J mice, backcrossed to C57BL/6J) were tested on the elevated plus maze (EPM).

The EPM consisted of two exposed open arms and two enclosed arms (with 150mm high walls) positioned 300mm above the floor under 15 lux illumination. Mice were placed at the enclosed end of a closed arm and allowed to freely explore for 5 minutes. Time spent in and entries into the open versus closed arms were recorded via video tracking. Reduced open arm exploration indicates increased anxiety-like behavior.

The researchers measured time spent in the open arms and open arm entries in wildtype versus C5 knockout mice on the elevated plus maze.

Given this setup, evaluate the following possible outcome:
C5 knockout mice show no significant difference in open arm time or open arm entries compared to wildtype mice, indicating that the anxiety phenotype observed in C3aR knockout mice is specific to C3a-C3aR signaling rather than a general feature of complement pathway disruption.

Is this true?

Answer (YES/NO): YES